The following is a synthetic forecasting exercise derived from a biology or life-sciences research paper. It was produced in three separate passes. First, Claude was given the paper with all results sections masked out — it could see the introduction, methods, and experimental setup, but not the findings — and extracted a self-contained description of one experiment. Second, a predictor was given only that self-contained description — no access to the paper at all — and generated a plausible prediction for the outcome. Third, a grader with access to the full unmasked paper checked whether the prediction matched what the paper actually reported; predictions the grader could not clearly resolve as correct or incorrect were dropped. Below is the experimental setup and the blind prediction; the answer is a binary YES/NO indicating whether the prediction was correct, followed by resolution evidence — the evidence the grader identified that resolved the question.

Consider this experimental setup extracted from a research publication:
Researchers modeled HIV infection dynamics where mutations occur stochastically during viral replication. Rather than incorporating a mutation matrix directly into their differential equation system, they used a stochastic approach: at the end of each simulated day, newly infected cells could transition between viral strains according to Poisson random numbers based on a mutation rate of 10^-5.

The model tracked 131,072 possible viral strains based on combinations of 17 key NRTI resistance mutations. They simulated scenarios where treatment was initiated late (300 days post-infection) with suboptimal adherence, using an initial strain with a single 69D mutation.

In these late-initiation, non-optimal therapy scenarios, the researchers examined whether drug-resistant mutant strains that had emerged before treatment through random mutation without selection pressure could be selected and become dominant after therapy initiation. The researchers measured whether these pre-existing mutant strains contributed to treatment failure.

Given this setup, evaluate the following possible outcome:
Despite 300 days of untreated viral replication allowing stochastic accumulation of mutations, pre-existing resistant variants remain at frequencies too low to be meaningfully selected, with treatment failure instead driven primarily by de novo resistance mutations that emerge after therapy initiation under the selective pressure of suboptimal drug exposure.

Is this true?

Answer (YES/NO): NO